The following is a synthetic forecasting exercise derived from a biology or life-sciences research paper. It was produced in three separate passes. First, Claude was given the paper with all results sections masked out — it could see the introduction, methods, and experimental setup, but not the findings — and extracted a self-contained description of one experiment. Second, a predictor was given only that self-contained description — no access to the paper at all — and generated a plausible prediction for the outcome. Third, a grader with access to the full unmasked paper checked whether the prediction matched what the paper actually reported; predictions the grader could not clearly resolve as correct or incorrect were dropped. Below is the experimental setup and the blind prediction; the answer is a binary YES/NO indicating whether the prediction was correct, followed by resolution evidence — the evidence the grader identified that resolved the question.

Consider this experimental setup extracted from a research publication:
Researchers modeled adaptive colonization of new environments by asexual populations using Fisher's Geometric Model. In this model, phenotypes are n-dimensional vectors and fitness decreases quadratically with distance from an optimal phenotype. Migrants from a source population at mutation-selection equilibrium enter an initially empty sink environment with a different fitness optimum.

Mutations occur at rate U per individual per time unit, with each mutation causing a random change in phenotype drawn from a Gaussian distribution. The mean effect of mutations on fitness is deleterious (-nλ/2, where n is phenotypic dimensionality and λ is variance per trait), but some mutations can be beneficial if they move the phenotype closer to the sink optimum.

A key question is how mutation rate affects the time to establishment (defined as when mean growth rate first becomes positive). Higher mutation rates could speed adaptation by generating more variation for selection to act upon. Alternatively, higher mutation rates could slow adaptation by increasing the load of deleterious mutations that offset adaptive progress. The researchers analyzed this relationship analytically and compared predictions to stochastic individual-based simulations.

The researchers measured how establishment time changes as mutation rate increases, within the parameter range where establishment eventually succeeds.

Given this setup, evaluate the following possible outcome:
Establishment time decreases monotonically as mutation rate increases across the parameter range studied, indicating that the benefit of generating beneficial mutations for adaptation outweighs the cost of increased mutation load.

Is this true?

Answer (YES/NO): NO